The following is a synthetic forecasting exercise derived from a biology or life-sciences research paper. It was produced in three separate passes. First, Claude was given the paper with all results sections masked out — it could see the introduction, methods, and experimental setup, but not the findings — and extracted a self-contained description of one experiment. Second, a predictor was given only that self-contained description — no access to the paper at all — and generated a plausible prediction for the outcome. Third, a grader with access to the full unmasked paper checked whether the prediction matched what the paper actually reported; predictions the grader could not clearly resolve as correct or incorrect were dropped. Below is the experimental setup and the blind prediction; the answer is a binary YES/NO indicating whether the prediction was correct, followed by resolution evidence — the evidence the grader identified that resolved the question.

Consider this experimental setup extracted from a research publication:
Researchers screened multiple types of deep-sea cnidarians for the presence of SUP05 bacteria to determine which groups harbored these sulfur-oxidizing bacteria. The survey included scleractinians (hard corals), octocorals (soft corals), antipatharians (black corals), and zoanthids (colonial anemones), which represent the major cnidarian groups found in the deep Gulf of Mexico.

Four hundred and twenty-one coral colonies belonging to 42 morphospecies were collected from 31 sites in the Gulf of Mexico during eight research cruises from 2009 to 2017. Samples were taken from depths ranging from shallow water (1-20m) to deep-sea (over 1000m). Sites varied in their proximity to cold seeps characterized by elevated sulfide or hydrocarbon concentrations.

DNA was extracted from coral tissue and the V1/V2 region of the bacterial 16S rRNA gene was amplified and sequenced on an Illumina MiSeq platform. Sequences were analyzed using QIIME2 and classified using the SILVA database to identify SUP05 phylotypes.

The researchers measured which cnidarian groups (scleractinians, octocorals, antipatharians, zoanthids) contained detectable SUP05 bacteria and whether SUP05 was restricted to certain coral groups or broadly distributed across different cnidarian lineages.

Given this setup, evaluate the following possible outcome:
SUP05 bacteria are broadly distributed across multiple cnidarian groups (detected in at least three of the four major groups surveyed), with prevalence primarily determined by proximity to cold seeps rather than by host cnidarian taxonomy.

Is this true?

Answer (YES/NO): NO